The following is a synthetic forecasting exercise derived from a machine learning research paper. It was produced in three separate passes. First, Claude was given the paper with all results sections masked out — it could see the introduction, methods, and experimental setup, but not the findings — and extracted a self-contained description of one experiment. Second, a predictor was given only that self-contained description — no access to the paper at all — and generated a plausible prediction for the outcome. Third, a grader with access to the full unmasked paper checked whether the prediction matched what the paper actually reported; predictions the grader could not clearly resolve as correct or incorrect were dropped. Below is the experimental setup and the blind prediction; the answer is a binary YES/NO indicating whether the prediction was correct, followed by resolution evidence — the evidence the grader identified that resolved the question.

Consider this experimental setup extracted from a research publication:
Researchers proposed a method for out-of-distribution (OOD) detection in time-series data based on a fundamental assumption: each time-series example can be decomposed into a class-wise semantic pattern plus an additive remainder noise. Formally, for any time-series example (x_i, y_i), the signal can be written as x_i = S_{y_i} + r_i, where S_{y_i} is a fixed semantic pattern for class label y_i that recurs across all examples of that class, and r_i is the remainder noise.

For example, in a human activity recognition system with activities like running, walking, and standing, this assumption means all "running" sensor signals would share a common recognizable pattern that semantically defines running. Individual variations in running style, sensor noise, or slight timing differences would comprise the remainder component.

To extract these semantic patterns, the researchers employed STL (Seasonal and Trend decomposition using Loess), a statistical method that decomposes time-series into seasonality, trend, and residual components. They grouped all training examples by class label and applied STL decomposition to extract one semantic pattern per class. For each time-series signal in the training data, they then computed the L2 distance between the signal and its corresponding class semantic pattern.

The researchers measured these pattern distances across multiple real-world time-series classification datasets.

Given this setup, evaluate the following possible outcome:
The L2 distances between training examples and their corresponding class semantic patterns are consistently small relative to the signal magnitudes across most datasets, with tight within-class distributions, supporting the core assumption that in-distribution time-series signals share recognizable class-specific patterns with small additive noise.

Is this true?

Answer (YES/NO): YES